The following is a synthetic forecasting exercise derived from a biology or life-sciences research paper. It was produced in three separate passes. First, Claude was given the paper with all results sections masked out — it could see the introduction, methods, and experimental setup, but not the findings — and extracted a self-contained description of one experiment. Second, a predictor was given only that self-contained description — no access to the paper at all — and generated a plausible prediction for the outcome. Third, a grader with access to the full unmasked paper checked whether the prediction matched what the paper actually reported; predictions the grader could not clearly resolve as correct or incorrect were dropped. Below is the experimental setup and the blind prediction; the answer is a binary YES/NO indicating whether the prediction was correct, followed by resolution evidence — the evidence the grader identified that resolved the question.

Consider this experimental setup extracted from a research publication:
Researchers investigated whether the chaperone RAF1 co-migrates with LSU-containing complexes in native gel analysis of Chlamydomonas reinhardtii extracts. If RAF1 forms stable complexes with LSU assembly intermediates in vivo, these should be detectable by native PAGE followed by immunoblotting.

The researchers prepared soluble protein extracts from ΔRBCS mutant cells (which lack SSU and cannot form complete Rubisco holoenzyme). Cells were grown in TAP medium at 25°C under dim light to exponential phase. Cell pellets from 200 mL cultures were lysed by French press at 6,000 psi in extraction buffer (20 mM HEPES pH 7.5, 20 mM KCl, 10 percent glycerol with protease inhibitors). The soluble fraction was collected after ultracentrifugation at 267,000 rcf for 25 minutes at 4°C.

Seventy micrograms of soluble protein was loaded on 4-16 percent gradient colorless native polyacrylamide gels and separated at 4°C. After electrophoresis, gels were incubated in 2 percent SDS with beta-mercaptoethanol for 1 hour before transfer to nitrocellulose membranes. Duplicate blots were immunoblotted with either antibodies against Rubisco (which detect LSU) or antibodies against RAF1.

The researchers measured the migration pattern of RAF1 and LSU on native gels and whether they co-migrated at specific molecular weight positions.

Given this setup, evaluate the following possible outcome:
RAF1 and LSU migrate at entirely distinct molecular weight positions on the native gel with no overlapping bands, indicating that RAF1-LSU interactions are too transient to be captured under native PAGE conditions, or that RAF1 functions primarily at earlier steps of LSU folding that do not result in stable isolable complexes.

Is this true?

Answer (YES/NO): NO